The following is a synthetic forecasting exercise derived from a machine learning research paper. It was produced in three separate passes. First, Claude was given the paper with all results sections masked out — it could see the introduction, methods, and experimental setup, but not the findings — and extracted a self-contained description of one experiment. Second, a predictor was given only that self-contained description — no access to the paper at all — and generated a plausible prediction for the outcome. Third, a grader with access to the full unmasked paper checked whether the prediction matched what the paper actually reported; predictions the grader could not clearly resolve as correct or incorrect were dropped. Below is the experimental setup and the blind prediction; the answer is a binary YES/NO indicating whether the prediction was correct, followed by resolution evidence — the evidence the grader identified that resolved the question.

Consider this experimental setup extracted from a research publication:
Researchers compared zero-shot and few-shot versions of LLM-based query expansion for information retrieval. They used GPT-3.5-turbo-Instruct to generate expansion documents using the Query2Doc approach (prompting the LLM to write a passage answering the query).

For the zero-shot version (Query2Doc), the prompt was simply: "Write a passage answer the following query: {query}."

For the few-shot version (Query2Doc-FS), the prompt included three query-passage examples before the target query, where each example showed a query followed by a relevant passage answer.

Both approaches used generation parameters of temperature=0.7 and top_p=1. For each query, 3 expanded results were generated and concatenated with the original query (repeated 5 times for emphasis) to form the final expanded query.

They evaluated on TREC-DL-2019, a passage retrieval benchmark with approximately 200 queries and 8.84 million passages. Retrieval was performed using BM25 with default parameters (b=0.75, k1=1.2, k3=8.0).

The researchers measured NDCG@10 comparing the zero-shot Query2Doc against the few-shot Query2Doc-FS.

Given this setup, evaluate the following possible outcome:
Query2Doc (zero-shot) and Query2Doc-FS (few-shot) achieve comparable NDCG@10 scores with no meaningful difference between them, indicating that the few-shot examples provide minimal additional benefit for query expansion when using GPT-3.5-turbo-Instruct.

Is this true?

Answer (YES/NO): NO